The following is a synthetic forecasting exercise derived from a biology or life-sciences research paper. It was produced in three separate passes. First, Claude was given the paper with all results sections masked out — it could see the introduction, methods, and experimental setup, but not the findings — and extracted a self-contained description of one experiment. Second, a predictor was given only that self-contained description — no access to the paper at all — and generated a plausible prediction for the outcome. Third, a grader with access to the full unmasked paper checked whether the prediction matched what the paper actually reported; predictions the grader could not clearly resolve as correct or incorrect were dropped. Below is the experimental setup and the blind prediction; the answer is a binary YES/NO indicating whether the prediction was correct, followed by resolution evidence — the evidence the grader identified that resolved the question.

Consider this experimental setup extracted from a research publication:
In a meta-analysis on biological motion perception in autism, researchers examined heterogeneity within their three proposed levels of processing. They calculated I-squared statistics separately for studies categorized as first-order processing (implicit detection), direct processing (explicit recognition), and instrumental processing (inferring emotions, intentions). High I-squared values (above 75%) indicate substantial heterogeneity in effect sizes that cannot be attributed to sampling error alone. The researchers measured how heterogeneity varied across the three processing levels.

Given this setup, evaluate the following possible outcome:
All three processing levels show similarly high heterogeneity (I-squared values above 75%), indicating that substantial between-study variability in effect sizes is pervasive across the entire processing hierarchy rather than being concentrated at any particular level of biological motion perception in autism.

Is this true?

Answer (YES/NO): NO